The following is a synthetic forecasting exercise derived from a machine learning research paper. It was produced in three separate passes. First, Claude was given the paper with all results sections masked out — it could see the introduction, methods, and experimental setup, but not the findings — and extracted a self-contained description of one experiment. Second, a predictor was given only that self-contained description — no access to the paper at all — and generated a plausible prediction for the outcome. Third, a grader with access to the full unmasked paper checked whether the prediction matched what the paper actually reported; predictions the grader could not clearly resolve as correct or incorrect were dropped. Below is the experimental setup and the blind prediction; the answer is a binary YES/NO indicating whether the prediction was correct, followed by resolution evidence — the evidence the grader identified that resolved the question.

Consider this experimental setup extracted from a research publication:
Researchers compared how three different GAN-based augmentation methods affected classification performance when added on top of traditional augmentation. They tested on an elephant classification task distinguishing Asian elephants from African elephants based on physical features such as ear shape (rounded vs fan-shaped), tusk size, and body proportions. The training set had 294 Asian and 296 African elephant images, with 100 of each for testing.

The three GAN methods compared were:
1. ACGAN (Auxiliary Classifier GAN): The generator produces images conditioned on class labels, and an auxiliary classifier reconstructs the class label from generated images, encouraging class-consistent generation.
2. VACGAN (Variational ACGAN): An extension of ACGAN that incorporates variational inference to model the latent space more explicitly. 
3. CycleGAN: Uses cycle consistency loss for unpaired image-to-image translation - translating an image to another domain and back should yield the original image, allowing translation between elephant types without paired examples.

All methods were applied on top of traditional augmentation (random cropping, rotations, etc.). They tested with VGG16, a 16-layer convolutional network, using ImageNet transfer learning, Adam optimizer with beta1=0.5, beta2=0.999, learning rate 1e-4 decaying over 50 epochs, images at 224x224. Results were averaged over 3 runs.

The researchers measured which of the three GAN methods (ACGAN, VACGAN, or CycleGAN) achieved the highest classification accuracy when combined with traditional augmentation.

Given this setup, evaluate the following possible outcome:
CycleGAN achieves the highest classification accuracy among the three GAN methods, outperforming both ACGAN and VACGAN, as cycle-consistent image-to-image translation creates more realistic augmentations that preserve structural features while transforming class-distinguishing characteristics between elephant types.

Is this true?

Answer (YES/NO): YES